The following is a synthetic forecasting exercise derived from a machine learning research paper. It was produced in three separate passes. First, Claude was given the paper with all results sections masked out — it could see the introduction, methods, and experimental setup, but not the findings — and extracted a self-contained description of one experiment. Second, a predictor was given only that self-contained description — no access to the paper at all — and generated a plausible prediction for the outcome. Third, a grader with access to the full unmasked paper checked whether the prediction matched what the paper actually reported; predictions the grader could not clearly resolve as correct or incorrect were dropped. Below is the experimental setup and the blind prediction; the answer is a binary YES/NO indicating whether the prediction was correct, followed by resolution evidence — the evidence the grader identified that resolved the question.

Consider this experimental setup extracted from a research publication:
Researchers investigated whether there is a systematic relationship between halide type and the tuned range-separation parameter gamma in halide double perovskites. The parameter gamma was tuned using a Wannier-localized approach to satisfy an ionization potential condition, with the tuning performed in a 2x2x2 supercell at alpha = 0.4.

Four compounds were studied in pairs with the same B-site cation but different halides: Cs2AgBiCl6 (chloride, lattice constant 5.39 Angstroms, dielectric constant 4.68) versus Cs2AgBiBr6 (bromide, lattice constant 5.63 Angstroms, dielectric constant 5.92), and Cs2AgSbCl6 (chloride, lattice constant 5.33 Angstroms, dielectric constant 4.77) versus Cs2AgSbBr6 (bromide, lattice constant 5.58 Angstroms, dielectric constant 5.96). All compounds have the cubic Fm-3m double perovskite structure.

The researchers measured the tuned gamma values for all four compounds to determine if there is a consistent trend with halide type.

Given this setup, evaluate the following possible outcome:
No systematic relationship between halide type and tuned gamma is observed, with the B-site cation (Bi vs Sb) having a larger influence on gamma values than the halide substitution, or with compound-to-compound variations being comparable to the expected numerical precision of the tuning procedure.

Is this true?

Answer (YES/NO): NO